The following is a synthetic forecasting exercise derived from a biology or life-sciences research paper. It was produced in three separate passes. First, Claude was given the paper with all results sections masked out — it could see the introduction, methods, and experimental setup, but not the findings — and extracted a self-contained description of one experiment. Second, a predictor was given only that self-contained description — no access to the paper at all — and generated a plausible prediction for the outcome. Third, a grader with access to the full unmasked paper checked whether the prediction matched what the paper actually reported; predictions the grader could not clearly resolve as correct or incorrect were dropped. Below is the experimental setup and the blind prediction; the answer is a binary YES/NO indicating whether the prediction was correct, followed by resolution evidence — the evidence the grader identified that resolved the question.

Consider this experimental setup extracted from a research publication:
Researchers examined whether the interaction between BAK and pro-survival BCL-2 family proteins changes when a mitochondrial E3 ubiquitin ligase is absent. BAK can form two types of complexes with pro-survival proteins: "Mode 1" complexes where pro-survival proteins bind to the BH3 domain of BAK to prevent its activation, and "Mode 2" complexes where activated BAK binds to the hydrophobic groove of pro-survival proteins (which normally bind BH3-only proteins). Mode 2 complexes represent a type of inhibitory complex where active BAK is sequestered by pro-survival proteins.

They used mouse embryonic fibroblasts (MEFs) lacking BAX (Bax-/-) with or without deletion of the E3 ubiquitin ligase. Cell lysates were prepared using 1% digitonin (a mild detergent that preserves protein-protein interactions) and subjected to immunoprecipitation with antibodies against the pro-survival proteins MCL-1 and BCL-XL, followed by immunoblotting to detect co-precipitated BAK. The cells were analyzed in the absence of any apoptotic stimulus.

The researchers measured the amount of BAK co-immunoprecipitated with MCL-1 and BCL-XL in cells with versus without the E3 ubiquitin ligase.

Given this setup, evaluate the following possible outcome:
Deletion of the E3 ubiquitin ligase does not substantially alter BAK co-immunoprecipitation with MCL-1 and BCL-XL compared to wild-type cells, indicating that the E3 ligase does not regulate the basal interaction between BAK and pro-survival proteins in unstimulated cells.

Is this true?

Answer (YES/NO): NO